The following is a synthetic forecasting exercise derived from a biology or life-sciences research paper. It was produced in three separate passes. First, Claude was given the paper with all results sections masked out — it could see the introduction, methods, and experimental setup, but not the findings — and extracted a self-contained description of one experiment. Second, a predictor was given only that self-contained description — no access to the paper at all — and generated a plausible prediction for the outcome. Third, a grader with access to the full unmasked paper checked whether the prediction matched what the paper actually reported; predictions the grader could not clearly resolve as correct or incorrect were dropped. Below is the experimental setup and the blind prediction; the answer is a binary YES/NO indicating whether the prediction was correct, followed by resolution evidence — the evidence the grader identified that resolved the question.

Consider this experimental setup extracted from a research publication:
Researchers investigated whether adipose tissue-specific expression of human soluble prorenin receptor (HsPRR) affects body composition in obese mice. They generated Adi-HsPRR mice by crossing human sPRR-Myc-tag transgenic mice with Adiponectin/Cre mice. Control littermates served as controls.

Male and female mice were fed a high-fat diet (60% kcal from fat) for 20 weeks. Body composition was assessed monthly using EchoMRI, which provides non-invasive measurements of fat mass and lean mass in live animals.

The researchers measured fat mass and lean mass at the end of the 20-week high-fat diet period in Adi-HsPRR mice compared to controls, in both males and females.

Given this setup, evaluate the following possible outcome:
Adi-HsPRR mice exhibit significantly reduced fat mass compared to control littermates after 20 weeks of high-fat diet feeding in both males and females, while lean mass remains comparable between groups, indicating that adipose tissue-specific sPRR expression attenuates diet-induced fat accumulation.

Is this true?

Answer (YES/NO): NO